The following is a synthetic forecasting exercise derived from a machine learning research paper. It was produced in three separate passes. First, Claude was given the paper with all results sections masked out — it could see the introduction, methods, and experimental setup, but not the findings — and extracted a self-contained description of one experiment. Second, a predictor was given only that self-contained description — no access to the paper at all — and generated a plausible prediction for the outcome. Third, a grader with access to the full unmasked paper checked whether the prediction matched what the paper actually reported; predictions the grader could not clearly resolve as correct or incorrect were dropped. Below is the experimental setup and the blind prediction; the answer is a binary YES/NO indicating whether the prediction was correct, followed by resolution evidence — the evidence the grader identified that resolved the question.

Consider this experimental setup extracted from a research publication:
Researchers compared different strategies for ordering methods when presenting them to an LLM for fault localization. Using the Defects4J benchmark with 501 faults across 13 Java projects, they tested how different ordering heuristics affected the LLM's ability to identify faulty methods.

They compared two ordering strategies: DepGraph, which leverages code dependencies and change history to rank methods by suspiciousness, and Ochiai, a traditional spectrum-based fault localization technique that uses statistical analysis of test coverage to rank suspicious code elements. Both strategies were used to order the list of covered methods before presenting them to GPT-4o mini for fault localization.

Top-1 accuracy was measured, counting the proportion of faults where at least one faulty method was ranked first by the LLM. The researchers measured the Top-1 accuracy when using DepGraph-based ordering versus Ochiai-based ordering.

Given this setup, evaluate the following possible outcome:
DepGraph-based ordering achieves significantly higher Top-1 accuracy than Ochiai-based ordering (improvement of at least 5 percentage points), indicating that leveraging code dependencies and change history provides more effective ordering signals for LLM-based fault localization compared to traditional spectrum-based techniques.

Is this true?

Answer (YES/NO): YES